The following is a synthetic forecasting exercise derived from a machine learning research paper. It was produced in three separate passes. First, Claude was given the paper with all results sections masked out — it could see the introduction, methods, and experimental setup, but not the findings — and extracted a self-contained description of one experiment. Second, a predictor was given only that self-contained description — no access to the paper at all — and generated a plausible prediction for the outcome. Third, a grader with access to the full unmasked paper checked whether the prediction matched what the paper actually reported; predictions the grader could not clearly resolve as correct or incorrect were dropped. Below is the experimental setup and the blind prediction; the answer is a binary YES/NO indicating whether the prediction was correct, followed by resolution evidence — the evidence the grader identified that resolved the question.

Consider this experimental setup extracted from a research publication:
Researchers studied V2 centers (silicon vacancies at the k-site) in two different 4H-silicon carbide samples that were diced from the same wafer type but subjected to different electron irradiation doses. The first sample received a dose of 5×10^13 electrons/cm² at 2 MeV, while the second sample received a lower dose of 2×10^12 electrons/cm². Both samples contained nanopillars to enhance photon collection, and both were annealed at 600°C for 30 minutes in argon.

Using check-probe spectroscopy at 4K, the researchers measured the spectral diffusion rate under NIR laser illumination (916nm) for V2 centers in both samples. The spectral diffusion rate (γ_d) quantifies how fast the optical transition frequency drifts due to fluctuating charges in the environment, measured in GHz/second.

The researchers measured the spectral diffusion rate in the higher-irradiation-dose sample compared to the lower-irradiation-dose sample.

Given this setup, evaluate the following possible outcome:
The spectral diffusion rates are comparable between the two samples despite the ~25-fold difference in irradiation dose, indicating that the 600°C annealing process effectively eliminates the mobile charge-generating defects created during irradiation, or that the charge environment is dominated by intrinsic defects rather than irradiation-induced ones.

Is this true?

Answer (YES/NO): NO